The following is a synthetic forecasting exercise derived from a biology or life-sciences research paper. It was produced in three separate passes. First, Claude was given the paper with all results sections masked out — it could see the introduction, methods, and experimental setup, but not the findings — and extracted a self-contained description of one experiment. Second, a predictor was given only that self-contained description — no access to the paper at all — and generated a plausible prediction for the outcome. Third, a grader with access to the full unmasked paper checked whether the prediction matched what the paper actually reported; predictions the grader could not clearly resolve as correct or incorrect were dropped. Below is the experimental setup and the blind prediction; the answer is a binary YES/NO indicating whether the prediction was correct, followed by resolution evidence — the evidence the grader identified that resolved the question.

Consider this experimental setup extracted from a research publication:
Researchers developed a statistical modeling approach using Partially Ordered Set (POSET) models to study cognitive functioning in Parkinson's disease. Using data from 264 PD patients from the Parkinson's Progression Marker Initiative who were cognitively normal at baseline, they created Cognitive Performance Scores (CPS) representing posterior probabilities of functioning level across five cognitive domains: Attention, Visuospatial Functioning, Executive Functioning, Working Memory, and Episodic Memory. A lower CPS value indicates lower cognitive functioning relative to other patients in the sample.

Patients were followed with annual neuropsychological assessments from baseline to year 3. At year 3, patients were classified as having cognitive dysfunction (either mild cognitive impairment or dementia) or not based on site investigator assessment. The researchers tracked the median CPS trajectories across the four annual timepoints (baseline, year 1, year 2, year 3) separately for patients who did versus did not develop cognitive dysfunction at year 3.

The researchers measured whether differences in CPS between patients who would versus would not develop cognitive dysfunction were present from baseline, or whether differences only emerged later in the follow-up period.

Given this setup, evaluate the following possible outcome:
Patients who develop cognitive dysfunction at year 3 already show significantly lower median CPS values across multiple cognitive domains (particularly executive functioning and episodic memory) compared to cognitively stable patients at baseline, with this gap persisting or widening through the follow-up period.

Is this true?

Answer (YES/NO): NO